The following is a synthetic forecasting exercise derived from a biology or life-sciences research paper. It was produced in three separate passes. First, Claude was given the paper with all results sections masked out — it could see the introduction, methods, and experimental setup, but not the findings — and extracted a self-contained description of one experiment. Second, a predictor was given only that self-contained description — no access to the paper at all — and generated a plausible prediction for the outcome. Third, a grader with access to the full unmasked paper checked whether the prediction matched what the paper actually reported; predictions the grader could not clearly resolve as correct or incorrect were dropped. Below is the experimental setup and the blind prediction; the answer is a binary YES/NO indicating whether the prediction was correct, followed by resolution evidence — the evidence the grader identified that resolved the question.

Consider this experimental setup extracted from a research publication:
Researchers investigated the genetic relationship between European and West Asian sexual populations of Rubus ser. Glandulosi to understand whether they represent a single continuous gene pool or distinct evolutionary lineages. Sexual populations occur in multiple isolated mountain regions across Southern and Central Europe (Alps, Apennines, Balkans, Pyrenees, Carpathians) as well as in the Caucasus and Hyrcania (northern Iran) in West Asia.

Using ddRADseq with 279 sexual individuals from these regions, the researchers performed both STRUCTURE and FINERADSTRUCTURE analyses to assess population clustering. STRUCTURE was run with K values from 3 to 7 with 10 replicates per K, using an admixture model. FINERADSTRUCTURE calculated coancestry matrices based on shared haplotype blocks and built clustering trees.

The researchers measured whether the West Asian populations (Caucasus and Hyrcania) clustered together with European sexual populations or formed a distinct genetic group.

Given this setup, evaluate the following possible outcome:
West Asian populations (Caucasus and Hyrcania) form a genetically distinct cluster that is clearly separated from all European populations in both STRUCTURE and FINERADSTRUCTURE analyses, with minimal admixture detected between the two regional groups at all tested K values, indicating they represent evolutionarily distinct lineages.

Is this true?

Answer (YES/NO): NO